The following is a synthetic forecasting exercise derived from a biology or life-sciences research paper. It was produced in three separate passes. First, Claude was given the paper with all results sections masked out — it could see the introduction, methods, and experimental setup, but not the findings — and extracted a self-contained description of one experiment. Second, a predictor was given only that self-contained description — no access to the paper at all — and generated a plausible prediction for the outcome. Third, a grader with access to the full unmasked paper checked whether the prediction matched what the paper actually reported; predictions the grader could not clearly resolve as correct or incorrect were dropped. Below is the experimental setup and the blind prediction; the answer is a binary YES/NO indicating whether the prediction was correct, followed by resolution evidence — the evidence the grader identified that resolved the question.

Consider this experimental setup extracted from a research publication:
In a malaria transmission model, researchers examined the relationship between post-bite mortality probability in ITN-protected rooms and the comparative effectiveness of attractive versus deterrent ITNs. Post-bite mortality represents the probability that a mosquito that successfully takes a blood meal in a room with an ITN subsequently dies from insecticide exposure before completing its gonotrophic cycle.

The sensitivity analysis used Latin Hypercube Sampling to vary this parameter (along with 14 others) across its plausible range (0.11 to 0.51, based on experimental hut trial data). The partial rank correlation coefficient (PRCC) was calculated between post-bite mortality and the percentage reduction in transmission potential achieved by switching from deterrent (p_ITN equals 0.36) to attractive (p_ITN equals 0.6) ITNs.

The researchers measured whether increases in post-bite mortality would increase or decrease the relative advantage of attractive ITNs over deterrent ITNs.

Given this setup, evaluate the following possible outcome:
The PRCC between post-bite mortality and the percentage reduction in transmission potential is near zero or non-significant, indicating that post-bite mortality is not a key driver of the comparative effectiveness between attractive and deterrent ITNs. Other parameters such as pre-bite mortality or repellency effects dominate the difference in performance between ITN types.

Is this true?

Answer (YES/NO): NO